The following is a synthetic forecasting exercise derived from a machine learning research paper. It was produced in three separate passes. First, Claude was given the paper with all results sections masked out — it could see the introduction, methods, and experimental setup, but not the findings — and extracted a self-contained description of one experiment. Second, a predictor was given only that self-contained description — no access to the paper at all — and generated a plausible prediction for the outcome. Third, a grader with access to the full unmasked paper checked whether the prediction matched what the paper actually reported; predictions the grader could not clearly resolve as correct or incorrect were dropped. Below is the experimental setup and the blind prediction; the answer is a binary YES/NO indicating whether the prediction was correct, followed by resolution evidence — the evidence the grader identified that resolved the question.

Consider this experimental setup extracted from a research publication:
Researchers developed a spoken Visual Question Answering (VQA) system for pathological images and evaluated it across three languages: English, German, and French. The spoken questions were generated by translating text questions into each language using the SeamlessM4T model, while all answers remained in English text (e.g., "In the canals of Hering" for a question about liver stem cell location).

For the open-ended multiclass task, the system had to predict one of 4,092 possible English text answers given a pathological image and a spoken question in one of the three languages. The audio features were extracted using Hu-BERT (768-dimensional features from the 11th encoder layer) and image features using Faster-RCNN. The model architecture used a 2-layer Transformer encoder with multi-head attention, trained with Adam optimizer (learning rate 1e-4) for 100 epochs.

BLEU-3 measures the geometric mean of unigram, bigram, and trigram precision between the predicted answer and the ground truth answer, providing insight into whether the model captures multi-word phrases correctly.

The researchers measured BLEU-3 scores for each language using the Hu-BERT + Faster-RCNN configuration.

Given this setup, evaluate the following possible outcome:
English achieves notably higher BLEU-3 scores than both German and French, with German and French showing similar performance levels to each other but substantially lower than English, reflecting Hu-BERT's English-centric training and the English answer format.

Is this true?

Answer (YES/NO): NO